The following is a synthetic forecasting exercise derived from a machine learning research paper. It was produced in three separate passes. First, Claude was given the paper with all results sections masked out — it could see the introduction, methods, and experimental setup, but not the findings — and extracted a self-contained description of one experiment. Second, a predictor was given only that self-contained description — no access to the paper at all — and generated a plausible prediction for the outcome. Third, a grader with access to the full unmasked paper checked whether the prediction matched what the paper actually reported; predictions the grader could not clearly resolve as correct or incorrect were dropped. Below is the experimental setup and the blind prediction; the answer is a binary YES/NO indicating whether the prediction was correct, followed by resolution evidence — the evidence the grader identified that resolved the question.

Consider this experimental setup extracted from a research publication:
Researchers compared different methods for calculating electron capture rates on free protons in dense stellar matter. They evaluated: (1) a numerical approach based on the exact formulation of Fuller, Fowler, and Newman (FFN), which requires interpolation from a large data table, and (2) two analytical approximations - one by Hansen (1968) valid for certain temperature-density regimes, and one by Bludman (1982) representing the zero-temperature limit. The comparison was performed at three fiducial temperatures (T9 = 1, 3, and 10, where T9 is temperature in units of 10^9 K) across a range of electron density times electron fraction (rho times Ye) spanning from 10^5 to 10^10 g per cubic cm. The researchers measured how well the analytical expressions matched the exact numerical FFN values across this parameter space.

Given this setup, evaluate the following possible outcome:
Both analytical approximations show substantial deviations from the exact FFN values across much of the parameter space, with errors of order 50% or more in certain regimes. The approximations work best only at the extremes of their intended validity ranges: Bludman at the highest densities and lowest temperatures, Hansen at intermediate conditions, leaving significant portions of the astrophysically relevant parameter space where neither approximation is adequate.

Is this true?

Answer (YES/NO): NO